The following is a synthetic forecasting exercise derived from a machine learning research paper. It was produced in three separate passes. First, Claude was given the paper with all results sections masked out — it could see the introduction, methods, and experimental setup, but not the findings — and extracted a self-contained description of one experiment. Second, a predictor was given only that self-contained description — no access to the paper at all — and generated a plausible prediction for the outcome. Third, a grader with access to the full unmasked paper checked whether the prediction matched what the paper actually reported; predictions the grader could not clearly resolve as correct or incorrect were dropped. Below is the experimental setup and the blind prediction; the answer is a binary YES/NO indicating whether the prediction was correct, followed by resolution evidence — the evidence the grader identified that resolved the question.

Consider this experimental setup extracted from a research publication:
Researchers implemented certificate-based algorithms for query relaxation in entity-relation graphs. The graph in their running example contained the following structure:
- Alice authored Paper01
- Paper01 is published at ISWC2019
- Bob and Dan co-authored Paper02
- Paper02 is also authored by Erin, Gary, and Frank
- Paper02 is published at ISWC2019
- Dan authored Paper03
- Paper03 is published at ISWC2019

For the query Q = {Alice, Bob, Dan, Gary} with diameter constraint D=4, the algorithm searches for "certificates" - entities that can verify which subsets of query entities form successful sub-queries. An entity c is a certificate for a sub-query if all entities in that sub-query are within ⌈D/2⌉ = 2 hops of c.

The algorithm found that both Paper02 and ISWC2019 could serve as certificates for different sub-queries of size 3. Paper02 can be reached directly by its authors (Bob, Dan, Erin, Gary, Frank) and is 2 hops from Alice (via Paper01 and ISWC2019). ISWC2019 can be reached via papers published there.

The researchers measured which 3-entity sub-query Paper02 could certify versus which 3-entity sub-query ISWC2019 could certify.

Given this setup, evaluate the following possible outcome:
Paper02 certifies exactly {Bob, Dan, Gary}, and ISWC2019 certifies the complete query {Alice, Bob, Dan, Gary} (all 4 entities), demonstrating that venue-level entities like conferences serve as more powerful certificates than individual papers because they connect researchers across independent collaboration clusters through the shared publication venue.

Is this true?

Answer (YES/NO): NO